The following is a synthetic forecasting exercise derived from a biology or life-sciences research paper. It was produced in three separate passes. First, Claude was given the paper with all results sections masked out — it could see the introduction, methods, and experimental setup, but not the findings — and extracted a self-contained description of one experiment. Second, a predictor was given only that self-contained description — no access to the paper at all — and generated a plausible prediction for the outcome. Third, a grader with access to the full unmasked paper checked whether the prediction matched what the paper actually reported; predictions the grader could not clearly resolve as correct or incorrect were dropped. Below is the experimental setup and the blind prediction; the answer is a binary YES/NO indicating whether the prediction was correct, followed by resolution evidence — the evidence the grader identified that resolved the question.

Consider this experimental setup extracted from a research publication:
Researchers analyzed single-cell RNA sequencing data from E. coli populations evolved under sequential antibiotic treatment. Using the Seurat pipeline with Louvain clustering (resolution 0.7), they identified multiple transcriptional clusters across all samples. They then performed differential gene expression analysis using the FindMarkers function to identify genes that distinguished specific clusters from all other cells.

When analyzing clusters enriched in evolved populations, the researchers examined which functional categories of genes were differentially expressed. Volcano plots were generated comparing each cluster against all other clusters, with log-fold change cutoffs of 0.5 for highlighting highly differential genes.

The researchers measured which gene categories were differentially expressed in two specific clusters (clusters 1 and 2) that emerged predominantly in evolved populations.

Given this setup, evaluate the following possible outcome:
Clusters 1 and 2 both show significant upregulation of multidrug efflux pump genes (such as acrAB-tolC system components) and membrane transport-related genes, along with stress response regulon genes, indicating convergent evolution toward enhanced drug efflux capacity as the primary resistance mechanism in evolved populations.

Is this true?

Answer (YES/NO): NO